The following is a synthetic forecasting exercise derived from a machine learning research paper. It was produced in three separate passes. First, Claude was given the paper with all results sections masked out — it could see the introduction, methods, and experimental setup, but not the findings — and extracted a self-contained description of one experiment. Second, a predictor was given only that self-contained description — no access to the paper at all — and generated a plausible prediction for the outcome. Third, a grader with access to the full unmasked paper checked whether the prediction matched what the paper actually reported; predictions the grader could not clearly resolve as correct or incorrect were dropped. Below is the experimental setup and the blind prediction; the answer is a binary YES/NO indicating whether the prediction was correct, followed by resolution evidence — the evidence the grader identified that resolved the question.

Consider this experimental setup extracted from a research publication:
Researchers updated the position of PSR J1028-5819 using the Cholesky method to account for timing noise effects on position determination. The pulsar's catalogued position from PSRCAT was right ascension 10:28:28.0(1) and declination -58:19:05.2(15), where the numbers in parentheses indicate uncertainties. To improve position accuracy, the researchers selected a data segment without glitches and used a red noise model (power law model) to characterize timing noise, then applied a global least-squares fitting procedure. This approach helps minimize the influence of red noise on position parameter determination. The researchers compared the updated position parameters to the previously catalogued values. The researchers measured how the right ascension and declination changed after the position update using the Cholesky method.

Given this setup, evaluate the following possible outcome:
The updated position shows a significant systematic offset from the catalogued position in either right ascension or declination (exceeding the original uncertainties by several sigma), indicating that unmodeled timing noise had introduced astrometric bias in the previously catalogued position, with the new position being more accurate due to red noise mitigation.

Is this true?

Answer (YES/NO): NO